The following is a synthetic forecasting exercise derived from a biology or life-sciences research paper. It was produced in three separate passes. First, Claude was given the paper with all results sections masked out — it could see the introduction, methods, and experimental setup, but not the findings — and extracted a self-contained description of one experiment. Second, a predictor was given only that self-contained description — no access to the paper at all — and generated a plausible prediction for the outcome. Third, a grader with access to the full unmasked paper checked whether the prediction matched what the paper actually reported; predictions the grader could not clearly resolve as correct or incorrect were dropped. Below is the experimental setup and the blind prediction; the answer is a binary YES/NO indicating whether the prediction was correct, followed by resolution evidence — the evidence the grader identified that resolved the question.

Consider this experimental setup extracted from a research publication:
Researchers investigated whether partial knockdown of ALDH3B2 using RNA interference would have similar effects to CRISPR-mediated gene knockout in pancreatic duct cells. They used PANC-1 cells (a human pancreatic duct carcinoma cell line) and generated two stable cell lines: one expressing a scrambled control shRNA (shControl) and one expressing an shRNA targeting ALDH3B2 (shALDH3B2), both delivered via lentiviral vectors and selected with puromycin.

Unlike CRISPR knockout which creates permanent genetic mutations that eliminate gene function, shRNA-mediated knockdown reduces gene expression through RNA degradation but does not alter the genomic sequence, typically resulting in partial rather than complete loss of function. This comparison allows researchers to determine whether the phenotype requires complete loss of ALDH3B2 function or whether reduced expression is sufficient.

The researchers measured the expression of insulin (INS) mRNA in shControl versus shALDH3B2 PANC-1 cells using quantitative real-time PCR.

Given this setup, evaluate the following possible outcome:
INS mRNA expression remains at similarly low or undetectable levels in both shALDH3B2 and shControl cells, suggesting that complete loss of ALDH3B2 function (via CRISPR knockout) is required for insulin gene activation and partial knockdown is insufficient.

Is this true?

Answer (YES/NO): NO